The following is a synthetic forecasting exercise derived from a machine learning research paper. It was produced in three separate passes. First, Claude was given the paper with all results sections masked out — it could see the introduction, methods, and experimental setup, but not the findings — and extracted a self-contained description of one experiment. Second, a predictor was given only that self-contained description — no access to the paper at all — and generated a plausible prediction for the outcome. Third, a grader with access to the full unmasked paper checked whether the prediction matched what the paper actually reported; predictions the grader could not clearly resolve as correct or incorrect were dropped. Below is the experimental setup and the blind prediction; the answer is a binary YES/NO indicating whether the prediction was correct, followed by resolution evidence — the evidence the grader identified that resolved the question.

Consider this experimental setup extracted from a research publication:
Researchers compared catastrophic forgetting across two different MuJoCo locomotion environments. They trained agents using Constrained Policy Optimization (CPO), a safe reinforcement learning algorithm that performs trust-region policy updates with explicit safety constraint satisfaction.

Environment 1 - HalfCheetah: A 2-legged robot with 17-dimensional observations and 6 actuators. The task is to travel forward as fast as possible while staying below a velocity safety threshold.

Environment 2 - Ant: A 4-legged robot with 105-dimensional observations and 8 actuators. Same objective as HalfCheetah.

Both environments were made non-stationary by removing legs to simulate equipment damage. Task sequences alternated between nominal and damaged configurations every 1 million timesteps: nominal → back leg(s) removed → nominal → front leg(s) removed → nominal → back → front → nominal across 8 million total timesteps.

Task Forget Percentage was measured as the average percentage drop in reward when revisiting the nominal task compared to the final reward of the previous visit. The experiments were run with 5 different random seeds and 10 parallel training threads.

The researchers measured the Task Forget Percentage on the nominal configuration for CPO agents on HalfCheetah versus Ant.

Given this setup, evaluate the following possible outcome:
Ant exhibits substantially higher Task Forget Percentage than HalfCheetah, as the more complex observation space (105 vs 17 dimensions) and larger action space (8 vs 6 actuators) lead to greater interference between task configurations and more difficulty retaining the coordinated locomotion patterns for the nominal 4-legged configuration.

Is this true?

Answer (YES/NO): NO